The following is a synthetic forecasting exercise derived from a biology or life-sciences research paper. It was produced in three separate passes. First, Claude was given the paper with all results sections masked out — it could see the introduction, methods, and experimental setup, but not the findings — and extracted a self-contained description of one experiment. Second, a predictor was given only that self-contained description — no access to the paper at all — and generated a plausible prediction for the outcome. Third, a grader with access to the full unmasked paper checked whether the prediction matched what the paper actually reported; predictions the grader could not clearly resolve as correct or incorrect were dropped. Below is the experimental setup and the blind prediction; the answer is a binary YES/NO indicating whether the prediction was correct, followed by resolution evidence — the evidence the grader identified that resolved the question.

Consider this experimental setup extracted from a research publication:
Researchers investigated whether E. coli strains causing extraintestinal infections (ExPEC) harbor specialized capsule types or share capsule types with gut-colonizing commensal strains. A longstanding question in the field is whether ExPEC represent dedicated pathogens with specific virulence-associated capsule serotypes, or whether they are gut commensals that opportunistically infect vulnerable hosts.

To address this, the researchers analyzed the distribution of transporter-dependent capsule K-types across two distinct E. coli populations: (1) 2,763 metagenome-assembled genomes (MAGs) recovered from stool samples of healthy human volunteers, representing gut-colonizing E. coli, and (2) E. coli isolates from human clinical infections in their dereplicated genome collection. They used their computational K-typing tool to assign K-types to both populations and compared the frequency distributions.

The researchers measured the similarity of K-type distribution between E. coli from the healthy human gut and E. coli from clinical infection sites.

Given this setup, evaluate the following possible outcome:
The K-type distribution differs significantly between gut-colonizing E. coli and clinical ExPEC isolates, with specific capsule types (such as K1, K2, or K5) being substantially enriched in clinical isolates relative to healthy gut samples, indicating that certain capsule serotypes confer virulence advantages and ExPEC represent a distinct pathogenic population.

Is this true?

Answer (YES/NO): NO